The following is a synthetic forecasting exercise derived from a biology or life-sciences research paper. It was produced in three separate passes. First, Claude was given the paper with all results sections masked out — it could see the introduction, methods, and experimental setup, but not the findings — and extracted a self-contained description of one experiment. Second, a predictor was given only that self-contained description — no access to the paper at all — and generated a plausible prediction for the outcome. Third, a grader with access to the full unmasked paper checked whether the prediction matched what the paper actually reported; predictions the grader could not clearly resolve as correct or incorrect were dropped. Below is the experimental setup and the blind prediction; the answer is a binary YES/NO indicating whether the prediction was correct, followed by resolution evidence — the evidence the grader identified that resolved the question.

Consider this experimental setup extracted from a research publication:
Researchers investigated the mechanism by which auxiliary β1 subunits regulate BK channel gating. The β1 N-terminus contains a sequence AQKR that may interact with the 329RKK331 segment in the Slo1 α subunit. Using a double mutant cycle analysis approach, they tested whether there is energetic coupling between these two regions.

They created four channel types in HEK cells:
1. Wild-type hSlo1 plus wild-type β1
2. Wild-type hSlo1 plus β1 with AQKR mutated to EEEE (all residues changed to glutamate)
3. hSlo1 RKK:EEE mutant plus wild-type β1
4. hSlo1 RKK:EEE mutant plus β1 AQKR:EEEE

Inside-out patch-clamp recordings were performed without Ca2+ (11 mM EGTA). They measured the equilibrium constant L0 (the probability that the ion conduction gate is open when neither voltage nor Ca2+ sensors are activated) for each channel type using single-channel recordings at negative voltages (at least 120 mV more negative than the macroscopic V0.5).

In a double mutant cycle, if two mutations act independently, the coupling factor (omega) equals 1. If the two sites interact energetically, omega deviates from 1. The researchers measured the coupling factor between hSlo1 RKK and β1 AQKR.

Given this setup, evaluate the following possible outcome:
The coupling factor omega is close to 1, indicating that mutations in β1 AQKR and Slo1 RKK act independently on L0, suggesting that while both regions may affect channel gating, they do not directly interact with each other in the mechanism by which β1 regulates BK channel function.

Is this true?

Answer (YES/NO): NO